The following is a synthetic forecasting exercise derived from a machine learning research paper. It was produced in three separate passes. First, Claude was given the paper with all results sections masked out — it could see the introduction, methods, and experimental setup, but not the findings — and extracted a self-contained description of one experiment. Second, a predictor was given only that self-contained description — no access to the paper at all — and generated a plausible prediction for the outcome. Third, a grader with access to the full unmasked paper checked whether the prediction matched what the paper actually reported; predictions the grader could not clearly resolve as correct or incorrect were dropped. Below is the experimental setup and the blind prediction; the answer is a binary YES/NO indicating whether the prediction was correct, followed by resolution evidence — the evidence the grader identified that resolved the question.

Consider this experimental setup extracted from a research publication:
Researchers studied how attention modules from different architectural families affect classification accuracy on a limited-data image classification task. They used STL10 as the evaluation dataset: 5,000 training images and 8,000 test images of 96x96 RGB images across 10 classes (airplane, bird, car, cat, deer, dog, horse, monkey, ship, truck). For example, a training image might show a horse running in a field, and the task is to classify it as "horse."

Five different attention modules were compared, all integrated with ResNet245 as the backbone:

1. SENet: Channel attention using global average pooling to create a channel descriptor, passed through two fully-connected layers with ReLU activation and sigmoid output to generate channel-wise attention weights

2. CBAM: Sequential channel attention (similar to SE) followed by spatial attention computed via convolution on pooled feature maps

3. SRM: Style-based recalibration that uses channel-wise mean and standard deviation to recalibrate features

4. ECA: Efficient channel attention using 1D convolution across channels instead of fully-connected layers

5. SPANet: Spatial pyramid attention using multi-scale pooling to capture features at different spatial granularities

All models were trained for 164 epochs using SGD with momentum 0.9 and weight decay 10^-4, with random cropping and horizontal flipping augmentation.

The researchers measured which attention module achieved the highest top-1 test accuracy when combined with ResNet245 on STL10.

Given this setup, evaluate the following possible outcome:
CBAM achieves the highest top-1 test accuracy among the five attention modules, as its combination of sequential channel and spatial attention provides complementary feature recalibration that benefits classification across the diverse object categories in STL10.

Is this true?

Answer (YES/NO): NO